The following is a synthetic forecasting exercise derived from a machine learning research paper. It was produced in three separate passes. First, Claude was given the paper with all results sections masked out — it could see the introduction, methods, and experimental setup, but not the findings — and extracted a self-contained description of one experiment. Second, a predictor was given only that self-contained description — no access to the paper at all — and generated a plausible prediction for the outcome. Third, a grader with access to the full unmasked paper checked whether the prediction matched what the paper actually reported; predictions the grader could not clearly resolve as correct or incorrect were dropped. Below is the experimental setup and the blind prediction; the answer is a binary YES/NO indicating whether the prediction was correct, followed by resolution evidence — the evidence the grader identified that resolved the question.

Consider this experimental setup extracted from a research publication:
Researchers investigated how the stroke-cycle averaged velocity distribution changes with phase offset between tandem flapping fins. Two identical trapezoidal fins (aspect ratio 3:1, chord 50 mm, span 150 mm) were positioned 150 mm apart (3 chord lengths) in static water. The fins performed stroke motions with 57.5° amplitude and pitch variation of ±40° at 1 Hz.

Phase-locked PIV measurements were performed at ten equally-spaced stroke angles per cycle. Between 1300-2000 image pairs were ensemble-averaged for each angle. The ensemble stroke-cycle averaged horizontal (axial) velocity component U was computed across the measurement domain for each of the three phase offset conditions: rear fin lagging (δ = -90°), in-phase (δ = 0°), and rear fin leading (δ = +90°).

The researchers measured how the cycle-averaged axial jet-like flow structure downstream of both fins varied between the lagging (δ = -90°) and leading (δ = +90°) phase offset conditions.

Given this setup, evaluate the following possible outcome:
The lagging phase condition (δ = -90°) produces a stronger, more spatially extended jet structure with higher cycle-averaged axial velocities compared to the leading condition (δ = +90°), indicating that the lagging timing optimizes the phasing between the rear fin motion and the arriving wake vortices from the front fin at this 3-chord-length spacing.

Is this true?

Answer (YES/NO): YES